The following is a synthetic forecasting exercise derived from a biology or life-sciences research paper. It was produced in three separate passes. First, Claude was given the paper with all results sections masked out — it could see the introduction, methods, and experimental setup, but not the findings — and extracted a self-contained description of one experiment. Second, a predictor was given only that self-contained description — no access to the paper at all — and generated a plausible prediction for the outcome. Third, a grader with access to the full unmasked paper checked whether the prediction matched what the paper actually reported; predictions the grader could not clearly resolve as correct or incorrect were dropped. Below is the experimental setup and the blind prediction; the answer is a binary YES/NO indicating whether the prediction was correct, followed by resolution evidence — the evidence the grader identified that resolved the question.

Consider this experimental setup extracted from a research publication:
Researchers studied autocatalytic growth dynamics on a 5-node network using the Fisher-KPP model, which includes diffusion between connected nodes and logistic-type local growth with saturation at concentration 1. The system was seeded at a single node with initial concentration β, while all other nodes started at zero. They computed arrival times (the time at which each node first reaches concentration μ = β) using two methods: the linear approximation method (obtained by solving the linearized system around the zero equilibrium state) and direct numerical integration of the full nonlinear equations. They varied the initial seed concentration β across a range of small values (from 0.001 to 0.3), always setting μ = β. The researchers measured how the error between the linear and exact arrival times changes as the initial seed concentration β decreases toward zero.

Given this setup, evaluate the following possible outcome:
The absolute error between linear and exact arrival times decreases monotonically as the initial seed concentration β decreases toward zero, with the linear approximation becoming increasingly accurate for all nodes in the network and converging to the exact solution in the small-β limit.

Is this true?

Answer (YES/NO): YES